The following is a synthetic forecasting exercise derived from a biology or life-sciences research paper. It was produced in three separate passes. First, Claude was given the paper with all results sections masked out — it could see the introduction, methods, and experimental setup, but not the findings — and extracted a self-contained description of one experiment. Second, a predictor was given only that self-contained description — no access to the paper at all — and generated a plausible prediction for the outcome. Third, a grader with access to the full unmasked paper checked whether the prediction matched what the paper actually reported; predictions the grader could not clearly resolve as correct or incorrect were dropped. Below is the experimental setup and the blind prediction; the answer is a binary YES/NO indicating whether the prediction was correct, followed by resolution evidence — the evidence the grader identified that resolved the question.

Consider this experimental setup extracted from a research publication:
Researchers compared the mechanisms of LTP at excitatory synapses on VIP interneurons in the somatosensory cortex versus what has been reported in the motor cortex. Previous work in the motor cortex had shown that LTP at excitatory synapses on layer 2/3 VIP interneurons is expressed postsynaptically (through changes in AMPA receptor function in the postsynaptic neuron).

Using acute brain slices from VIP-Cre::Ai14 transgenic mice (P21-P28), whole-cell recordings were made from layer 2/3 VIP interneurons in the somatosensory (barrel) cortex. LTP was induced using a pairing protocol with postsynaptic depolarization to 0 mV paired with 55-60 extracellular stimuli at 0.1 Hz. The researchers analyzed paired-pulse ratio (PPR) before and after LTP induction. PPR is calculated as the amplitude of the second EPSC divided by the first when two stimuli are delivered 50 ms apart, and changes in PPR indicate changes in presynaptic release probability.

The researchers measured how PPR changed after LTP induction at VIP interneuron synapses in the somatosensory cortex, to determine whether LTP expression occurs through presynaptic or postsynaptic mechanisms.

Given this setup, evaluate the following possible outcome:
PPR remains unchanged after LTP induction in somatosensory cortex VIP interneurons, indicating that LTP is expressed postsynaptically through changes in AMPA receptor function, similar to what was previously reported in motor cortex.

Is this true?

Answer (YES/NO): NO